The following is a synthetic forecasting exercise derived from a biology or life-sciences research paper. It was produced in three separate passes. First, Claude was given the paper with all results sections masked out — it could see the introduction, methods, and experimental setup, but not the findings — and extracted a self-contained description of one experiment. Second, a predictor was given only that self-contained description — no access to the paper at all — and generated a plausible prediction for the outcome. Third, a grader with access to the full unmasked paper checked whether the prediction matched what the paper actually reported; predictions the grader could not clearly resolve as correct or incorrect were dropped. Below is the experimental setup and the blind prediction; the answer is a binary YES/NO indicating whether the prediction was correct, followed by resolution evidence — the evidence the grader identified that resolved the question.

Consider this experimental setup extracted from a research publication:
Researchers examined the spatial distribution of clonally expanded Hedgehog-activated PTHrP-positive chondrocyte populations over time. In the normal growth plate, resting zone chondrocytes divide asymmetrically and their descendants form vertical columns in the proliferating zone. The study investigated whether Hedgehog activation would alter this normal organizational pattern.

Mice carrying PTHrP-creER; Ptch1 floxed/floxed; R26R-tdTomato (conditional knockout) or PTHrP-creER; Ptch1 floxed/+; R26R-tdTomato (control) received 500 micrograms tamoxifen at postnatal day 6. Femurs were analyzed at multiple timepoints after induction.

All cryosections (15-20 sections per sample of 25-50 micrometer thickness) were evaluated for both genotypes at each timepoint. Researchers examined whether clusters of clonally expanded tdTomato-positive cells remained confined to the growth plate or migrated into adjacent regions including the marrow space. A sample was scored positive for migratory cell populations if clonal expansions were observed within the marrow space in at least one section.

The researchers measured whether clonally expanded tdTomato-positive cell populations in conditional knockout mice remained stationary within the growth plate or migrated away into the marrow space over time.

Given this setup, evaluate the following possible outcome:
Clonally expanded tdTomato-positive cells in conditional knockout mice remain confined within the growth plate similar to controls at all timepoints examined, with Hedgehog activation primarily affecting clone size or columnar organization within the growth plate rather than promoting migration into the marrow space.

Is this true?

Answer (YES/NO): NO